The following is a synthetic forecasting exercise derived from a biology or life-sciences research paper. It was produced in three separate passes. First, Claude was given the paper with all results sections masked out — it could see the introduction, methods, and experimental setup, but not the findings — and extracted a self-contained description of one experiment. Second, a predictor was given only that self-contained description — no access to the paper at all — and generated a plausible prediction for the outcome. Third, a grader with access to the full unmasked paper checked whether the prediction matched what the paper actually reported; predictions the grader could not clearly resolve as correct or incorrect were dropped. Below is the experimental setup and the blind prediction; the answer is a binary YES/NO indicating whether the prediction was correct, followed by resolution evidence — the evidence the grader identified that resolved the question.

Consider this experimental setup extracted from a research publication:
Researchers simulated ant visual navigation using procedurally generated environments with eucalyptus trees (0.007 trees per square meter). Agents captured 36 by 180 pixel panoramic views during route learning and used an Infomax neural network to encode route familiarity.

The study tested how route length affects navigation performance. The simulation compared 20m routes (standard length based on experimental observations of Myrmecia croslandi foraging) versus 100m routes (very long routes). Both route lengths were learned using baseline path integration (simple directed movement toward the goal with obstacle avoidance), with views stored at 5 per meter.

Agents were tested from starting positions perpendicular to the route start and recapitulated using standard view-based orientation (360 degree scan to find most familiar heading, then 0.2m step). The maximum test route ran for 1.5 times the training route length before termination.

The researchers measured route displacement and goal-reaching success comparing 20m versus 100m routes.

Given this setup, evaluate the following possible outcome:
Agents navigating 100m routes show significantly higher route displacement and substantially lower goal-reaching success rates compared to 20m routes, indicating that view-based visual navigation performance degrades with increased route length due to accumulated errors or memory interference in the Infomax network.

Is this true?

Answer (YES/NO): NO